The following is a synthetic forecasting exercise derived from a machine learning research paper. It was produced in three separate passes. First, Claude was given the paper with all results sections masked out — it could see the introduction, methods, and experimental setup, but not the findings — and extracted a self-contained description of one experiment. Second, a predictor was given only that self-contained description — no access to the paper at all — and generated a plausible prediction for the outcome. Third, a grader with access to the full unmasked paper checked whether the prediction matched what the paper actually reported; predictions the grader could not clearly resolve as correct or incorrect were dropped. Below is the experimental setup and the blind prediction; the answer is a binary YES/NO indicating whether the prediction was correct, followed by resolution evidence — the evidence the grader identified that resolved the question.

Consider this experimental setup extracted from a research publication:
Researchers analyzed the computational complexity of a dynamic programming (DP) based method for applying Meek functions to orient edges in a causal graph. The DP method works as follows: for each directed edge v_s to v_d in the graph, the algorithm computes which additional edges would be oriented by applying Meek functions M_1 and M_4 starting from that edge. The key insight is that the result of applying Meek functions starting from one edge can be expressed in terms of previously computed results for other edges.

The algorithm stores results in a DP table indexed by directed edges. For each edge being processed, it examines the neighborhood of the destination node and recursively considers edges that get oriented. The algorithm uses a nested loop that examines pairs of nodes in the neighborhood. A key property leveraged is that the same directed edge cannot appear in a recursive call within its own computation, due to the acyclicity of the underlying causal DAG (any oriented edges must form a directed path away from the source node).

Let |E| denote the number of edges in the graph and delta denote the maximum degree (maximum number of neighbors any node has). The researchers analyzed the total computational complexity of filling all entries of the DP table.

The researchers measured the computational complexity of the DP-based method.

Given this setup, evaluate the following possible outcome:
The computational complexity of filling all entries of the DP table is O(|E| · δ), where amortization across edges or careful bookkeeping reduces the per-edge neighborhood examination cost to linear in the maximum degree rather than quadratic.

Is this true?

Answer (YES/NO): NO